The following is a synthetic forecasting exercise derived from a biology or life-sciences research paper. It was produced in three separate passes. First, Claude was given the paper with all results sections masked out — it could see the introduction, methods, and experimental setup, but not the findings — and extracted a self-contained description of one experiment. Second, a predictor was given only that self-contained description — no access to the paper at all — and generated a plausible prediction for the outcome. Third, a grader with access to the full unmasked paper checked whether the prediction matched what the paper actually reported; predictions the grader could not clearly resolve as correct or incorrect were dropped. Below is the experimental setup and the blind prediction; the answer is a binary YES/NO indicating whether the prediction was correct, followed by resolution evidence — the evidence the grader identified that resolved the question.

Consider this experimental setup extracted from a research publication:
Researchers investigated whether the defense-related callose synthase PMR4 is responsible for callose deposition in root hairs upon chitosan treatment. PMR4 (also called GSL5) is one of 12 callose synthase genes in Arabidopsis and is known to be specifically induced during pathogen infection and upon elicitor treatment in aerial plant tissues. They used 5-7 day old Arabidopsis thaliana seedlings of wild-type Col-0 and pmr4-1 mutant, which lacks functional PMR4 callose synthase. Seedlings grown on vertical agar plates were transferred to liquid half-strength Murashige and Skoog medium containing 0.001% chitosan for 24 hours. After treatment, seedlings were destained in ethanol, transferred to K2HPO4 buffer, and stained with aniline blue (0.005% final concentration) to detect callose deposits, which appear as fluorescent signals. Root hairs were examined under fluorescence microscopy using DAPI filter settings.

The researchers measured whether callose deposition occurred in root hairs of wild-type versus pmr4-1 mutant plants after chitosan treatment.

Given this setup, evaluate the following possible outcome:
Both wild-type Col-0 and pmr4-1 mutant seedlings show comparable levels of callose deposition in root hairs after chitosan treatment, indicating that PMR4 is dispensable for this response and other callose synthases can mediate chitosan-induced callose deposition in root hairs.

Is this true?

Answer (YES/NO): NO